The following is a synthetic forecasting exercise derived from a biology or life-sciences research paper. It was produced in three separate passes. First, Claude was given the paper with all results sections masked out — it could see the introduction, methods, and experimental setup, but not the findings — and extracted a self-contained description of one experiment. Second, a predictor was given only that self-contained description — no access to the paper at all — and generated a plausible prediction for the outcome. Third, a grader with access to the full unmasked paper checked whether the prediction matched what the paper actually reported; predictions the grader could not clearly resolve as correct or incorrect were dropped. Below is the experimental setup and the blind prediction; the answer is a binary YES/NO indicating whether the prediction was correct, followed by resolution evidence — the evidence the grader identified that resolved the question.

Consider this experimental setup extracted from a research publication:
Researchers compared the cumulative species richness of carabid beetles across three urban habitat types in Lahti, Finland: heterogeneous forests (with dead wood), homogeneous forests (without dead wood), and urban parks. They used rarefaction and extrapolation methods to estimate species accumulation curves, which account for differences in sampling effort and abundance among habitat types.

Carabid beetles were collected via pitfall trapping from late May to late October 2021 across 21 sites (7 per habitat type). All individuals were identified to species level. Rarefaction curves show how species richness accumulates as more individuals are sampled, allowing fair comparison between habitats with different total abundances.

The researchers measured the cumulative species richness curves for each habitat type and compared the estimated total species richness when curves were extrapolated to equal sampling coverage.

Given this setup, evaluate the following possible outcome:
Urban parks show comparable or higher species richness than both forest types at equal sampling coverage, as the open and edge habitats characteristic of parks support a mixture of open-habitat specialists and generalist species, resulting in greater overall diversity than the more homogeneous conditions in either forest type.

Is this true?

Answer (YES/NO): YES